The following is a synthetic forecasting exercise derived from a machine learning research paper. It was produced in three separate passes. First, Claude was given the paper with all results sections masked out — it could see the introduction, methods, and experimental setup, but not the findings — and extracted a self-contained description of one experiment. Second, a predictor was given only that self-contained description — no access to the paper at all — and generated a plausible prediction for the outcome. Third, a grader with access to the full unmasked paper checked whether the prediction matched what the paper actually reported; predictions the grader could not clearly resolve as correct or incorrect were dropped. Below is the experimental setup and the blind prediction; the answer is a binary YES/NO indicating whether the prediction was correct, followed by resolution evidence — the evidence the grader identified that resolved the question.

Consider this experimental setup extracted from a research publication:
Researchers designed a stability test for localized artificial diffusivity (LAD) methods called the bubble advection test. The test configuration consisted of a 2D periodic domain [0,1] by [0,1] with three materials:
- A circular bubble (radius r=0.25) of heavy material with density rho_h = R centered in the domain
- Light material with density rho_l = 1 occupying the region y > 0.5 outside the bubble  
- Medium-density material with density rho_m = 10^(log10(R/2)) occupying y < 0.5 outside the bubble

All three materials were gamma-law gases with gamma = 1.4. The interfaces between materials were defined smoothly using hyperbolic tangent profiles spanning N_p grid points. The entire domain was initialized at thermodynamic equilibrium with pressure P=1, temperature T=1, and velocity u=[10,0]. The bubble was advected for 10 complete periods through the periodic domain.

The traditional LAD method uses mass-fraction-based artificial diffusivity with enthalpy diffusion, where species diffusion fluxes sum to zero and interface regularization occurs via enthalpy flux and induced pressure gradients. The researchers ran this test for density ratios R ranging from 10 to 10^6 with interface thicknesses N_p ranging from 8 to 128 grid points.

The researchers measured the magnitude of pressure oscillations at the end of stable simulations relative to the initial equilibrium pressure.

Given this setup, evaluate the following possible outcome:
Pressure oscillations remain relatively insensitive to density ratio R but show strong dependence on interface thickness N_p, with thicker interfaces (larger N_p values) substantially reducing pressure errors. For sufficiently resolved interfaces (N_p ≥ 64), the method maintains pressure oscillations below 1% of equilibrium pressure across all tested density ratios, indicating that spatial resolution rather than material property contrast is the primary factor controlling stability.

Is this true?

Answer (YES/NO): NO